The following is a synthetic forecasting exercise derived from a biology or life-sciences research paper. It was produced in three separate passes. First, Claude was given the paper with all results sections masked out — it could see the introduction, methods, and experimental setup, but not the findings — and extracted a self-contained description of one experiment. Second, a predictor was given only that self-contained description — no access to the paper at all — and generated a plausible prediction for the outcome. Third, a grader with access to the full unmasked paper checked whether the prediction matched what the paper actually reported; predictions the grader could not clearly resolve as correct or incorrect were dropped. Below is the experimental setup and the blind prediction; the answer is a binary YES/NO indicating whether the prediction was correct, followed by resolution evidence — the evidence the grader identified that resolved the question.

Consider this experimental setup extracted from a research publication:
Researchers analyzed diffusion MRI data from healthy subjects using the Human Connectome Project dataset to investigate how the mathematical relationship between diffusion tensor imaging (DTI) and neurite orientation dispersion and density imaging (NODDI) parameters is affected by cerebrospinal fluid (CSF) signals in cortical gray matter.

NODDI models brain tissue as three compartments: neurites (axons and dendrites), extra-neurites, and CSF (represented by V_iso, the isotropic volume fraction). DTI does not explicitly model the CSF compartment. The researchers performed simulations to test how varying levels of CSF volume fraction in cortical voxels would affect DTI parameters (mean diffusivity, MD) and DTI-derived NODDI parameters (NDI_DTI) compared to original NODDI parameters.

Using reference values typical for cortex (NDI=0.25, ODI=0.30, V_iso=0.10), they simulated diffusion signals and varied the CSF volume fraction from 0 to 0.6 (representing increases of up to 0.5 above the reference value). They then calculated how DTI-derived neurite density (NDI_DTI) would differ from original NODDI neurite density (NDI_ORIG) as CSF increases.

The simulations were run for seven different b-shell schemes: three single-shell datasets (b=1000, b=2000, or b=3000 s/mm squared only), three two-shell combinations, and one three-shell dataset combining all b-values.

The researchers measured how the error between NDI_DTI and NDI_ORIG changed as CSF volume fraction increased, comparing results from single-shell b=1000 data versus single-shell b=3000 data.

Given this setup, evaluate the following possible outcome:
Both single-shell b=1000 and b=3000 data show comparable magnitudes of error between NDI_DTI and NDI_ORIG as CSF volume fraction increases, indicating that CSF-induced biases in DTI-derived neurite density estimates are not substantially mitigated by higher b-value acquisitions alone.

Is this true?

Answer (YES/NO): NO